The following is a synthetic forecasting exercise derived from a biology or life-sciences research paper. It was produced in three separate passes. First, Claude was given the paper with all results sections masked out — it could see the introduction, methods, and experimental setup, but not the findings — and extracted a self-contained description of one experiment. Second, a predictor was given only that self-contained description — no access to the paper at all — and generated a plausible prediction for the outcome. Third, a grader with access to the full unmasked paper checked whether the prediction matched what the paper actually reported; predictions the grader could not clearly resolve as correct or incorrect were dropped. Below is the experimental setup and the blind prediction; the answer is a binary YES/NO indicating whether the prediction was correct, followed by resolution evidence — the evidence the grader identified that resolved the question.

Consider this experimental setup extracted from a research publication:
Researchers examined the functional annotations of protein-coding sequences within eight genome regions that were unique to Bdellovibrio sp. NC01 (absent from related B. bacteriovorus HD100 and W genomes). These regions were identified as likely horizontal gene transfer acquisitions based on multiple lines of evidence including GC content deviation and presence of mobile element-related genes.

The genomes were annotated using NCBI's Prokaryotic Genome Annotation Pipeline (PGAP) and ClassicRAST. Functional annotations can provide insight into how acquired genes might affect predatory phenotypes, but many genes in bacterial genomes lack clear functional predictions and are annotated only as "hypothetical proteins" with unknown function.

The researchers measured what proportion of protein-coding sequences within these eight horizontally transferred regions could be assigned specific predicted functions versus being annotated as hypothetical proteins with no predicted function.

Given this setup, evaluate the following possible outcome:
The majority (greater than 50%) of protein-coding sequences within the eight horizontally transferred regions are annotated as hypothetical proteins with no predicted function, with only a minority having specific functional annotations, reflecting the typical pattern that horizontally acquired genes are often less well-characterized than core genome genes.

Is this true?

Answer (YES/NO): YES